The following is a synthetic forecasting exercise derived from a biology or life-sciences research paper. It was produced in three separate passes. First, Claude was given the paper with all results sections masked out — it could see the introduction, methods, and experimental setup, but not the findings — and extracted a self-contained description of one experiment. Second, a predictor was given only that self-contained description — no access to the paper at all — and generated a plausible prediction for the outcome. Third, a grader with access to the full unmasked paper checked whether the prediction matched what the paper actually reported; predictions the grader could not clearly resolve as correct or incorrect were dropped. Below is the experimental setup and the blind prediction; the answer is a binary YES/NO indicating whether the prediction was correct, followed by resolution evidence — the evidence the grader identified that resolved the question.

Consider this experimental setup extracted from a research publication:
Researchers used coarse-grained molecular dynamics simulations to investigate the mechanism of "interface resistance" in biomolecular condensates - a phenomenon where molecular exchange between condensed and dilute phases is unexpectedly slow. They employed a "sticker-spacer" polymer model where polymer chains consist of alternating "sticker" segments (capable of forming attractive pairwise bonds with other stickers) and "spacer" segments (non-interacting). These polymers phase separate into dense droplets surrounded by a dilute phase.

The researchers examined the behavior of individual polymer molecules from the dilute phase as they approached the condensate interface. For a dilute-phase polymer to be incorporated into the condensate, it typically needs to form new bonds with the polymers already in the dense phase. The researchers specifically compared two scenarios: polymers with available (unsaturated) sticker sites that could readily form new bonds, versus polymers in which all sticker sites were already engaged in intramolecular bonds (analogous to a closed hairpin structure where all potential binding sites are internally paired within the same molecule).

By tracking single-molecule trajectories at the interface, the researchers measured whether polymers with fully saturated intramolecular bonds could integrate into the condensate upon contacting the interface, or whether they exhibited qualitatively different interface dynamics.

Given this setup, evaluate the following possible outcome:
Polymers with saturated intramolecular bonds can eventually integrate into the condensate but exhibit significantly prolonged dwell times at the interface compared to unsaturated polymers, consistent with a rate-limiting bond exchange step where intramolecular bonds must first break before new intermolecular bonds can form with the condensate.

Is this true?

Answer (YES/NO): NO